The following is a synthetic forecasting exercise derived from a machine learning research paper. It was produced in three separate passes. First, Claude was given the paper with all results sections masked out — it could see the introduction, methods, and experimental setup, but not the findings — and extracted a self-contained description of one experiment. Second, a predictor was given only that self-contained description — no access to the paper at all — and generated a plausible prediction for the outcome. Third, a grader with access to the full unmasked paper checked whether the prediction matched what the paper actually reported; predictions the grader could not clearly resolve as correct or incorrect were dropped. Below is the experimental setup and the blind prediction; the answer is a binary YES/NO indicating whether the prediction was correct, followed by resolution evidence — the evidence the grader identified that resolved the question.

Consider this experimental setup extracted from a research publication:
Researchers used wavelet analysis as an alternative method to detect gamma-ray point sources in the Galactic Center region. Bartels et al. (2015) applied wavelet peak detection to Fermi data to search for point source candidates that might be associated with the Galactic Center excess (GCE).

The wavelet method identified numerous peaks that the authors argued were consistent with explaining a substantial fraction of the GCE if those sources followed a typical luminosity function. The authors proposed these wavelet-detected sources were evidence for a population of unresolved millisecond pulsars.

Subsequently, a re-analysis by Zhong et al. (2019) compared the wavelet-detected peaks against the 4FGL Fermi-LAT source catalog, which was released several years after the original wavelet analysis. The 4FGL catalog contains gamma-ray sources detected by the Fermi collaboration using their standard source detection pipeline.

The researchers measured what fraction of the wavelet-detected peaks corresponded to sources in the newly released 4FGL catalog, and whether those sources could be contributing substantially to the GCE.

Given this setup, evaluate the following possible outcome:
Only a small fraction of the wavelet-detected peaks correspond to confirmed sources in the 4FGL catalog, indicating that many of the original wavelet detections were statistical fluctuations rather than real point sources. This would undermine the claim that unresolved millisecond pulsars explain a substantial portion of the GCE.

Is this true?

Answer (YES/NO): NO